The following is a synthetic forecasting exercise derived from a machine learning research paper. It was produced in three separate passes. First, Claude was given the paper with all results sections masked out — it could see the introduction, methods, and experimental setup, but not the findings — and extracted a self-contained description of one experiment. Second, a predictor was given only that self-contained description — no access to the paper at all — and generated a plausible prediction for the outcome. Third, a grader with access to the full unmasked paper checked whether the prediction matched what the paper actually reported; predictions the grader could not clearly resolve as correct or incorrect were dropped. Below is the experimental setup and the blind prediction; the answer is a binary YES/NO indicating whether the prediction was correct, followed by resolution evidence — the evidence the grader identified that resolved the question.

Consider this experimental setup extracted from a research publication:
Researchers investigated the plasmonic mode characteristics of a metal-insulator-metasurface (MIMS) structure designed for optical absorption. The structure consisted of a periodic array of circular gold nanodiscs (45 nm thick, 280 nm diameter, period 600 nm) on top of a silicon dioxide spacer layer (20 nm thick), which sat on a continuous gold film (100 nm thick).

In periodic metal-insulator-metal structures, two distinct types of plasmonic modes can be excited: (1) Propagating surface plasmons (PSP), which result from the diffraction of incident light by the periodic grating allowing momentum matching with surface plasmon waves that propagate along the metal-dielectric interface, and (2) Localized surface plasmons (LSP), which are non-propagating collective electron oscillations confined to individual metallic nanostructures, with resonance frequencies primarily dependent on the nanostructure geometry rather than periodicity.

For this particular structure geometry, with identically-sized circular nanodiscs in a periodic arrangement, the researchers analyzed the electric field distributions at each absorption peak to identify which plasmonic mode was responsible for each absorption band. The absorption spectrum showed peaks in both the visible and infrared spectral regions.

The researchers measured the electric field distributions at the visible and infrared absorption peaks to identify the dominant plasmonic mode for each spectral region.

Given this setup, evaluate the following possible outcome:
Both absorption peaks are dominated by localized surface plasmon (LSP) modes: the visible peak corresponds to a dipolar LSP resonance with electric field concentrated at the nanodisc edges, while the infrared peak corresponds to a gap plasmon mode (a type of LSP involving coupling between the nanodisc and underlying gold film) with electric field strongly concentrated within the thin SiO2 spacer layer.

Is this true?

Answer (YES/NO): NO